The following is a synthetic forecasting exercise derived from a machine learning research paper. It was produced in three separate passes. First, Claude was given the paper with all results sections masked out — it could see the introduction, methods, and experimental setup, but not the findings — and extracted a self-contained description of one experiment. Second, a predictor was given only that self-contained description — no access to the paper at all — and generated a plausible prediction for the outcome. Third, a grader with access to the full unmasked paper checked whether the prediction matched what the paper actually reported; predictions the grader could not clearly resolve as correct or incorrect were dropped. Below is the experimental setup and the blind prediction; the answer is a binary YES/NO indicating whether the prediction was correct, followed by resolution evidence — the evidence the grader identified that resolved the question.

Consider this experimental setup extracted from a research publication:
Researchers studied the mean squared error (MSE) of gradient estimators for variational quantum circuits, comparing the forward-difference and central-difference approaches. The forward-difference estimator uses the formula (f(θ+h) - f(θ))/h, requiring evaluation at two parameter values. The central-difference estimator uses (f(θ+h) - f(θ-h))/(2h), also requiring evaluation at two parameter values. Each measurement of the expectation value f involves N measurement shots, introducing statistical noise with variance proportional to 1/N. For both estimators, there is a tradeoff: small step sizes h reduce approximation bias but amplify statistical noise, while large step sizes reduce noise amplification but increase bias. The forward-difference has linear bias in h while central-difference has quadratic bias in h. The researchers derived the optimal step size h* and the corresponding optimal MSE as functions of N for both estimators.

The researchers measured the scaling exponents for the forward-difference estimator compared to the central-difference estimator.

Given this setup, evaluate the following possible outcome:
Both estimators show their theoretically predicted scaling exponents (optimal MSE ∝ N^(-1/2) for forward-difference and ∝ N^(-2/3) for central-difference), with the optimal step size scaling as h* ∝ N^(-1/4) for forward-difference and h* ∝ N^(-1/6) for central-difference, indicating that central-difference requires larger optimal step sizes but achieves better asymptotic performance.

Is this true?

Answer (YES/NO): YES